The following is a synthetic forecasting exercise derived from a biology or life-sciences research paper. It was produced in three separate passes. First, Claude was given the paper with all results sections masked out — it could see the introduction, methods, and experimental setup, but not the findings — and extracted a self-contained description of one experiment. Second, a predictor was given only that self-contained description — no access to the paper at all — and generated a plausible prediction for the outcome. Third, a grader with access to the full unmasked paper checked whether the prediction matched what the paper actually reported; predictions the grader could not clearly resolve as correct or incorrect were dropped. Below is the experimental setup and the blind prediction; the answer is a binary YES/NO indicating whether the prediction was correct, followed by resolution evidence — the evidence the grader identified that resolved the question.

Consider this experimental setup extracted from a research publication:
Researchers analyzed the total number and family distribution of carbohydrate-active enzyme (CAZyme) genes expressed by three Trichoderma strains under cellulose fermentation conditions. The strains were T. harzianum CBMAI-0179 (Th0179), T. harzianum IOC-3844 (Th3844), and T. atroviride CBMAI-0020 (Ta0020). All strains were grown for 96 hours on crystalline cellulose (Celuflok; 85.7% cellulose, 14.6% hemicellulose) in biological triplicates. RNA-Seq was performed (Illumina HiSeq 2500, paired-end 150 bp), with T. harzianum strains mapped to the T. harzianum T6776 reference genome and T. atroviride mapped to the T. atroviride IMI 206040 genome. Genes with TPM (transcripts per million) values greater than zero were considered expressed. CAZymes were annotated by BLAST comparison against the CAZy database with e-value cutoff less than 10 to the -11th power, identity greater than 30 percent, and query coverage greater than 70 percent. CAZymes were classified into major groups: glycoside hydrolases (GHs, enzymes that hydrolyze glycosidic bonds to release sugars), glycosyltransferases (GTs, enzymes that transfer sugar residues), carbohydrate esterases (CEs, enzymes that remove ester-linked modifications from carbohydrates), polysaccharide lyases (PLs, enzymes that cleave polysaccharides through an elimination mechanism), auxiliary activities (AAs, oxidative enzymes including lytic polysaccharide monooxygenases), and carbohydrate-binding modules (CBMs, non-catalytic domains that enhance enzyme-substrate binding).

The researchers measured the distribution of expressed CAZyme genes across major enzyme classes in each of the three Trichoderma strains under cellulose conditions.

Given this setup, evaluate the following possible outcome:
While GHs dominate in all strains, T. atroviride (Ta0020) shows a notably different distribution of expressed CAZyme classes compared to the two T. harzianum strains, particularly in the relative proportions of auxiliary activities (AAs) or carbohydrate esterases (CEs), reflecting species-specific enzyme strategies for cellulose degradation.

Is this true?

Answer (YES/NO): NO